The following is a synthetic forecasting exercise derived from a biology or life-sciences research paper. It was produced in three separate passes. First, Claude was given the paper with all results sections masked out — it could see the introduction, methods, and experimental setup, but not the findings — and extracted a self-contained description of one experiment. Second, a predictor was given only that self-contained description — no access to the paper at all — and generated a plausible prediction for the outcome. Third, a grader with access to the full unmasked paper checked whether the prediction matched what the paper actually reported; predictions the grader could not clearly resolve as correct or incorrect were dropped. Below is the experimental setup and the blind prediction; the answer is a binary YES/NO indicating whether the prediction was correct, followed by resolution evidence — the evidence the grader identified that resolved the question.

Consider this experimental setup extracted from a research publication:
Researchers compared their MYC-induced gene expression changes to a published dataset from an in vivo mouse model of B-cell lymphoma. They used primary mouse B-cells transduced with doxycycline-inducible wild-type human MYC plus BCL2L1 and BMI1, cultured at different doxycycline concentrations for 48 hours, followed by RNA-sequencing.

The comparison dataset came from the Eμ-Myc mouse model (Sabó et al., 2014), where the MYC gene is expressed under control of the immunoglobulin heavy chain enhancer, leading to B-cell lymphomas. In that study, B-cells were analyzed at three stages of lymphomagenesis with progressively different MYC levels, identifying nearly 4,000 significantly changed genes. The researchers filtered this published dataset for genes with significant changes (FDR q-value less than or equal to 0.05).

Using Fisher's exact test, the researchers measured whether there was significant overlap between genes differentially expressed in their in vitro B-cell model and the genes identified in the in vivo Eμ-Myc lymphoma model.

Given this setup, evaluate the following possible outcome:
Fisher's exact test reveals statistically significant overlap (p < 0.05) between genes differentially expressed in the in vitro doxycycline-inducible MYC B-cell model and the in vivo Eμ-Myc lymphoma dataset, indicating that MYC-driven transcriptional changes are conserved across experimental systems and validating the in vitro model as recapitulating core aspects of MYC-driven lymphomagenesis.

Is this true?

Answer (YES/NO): YES